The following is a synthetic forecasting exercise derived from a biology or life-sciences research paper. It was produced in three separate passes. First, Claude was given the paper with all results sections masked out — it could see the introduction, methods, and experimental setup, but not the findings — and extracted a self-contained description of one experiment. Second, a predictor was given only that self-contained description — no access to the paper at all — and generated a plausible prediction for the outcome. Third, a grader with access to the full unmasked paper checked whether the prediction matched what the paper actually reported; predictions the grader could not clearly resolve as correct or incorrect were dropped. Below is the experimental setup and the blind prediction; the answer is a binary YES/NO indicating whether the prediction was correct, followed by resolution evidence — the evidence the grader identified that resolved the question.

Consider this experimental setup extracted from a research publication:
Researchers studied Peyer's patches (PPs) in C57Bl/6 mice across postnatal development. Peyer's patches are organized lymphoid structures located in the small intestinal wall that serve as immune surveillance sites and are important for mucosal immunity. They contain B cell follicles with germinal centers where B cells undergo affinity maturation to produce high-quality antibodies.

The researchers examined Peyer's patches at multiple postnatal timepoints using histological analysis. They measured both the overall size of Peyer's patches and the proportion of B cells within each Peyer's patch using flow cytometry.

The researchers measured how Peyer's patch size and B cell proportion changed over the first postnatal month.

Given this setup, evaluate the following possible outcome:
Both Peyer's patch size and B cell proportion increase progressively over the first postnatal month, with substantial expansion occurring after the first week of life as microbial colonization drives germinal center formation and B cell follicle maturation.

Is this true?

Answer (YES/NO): YES